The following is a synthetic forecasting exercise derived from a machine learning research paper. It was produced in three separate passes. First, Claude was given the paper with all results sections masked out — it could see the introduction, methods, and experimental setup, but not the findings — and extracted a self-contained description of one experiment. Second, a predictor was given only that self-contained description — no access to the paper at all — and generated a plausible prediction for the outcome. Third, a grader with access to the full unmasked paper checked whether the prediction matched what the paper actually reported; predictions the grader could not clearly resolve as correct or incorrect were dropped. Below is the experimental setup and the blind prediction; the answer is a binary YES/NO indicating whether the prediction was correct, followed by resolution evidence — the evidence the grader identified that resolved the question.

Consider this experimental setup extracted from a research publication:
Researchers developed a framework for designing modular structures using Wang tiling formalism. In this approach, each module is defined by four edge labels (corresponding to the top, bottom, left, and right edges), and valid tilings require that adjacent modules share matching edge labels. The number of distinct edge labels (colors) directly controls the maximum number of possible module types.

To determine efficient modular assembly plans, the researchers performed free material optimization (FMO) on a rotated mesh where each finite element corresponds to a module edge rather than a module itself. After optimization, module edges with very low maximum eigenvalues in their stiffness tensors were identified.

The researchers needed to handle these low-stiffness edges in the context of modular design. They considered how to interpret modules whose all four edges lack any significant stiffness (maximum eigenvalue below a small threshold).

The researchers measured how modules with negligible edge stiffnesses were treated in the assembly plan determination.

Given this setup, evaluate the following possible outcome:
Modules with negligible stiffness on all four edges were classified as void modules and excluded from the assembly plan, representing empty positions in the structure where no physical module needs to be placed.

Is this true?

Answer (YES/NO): YES